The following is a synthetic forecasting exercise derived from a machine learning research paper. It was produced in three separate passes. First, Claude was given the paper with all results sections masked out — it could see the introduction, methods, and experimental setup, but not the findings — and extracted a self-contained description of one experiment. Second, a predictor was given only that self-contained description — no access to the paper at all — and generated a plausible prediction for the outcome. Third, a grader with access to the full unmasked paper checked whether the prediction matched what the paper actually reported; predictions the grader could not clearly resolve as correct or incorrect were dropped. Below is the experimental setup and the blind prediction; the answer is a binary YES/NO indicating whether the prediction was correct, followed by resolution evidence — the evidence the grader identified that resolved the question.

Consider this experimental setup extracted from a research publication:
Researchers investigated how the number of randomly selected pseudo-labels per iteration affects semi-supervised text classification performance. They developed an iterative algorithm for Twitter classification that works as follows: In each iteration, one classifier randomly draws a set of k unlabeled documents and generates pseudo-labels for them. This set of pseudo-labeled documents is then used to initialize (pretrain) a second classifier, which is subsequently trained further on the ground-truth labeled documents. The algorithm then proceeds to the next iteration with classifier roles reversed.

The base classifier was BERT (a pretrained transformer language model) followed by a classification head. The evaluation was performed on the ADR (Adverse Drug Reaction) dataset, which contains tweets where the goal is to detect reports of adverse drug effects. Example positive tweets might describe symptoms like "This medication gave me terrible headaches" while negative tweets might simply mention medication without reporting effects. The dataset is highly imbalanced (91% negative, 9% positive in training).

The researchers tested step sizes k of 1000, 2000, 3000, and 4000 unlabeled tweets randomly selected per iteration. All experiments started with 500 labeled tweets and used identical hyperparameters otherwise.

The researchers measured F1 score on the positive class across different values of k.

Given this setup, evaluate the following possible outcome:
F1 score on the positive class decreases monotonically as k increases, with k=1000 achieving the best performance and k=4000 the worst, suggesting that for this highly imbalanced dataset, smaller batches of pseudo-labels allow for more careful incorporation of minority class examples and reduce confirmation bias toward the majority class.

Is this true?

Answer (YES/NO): NO